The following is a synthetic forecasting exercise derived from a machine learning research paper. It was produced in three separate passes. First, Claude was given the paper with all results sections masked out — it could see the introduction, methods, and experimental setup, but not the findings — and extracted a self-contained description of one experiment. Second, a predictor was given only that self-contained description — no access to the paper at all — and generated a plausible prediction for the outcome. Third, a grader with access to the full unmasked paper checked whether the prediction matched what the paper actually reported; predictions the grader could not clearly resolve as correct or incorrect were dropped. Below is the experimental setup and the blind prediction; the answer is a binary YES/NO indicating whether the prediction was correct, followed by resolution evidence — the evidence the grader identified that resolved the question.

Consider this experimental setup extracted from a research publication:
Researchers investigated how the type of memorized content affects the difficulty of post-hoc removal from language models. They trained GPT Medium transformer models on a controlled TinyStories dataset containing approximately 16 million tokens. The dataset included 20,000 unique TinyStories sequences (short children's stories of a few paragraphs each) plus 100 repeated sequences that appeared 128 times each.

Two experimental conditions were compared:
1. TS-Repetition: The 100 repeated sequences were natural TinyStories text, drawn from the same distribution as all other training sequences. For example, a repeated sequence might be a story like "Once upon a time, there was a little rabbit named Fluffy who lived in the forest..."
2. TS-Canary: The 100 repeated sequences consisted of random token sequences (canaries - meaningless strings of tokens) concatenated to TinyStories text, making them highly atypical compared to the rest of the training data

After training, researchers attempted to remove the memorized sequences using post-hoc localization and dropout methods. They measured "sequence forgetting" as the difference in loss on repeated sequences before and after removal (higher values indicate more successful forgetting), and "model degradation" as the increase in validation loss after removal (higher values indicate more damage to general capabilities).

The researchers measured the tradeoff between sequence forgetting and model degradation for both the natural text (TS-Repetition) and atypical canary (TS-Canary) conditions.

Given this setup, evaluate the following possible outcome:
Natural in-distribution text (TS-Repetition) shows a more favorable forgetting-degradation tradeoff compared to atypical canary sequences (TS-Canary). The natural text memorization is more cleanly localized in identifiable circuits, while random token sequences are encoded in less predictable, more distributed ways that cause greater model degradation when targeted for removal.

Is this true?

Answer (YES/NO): NO